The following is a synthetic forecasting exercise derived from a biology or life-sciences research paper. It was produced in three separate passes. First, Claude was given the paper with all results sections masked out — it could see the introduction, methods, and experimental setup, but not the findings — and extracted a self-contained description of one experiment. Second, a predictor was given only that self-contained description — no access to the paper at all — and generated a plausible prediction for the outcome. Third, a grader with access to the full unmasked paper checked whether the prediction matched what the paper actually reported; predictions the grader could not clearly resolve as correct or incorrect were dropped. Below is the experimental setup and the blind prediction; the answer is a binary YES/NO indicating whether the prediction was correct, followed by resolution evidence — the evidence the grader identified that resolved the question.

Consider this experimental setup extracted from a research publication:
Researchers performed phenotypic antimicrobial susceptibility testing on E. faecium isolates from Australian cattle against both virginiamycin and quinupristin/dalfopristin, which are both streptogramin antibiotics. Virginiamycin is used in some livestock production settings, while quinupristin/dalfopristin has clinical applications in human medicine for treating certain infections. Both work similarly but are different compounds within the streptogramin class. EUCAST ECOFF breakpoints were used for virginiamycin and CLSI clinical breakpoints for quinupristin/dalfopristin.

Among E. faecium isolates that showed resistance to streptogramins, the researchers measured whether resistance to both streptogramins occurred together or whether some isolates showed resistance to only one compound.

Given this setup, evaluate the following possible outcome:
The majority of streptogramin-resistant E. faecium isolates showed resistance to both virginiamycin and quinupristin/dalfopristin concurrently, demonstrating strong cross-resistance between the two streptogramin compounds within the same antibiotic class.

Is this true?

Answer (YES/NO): YES